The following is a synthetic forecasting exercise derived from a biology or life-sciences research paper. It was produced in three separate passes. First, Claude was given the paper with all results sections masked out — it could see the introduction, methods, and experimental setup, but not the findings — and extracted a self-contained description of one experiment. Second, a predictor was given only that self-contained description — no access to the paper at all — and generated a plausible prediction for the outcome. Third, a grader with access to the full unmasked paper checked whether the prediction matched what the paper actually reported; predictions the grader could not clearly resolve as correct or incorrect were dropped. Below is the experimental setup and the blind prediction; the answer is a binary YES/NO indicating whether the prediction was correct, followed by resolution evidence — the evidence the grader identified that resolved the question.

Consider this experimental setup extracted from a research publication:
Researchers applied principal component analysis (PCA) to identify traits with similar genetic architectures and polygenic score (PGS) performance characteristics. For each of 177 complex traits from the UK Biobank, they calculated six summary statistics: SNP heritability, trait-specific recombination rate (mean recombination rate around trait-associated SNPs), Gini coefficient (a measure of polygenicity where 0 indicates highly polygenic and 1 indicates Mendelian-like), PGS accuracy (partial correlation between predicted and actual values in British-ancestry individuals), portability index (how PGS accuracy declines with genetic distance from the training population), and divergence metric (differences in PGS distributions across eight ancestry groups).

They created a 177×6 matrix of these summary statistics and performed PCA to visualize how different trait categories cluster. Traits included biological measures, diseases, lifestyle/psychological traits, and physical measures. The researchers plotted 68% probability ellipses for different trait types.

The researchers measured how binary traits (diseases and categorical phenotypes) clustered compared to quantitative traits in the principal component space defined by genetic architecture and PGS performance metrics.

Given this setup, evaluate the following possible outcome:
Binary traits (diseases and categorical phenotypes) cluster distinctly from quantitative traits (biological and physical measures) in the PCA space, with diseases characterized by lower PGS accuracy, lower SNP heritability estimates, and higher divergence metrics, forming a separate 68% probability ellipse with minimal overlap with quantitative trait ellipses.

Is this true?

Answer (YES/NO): NO